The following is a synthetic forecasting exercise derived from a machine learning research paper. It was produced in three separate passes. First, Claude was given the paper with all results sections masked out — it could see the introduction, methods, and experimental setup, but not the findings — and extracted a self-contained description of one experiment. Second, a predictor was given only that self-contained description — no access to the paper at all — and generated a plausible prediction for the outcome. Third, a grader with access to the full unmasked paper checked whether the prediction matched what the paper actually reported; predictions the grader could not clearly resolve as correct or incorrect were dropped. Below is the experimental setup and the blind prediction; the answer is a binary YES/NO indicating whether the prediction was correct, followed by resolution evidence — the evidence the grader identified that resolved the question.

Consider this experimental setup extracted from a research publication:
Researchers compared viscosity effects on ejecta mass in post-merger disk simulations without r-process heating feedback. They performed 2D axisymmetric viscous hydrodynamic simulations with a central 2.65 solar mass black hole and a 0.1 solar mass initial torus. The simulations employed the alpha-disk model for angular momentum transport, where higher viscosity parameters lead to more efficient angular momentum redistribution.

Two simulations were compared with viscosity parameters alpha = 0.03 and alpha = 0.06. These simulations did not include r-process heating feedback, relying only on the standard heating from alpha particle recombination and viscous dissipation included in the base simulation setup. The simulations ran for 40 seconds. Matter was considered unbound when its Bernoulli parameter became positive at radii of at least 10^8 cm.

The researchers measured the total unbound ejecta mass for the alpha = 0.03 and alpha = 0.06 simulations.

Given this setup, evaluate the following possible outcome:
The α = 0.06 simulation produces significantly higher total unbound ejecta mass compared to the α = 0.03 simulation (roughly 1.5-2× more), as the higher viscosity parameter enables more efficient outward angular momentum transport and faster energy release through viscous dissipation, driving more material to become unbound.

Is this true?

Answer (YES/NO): NO